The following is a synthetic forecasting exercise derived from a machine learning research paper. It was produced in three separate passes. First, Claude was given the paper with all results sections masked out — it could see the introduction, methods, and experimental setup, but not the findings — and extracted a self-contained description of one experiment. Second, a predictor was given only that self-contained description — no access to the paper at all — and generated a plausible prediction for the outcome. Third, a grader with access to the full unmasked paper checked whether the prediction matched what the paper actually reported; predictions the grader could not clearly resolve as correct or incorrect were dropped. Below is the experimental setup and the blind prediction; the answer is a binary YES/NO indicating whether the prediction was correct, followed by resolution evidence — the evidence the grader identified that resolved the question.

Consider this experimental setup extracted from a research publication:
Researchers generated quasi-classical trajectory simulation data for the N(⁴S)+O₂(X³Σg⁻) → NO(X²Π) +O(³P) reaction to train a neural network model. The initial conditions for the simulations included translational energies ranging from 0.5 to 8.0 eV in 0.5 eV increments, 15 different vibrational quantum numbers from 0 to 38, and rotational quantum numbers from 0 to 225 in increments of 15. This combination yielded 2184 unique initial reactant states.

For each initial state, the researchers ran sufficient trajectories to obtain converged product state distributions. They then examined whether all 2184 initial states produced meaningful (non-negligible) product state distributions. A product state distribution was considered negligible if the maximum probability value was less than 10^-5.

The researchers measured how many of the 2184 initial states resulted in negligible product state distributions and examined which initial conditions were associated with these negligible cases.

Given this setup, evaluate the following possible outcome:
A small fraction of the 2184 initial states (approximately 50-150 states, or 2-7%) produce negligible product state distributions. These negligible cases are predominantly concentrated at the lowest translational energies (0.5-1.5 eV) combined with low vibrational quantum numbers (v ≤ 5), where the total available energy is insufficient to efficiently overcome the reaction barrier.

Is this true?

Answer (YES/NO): NO